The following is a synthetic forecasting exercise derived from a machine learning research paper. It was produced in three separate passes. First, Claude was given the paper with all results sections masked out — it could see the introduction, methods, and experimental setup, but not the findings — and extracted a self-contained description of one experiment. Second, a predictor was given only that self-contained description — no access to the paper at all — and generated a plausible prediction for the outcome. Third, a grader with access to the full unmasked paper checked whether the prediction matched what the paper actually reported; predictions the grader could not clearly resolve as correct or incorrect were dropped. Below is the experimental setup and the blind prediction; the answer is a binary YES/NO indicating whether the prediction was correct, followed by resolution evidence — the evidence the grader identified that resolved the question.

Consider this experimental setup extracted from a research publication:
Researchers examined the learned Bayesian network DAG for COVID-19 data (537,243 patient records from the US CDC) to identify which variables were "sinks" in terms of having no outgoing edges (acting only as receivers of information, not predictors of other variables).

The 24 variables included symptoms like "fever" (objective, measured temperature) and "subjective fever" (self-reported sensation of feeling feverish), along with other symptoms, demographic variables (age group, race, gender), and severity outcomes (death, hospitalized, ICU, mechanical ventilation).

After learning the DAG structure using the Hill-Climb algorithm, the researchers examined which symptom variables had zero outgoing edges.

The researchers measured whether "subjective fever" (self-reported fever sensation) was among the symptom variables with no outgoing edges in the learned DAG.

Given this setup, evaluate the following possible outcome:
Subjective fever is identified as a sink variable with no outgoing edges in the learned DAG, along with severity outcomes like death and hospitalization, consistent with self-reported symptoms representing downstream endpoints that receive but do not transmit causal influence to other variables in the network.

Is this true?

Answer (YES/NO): NO